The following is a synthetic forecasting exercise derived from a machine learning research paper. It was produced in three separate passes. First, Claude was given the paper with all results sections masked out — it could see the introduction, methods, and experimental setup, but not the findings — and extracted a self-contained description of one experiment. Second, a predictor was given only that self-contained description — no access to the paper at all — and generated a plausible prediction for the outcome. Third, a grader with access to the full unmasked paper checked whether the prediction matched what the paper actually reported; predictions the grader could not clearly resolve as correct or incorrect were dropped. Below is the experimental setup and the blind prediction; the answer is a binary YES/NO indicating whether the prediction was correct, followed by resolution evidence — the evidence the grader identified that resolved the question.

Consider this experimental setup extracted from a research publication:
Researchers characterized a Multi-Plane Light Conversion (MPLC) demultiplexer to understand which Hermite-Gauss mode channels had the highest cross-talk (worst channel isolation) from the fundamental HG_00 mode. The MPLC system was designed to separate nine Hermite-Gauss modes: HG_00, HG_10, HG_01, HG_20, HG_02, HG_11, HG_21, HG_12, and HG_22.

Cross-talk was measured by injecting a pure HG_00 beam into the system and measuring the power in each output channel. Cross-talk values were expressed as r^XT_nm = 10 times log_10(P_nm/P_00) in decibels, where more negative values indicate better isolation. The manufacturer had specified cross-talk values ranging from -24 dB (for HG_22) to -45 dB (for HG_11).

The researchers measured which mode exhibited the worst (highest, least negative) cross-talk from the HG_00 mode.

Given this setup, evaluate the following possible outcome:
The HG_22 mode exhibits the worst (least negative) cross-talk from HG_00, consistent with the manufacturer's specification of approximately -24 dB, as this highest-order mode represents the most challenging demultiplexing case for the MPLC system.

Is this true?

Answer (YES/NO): NO